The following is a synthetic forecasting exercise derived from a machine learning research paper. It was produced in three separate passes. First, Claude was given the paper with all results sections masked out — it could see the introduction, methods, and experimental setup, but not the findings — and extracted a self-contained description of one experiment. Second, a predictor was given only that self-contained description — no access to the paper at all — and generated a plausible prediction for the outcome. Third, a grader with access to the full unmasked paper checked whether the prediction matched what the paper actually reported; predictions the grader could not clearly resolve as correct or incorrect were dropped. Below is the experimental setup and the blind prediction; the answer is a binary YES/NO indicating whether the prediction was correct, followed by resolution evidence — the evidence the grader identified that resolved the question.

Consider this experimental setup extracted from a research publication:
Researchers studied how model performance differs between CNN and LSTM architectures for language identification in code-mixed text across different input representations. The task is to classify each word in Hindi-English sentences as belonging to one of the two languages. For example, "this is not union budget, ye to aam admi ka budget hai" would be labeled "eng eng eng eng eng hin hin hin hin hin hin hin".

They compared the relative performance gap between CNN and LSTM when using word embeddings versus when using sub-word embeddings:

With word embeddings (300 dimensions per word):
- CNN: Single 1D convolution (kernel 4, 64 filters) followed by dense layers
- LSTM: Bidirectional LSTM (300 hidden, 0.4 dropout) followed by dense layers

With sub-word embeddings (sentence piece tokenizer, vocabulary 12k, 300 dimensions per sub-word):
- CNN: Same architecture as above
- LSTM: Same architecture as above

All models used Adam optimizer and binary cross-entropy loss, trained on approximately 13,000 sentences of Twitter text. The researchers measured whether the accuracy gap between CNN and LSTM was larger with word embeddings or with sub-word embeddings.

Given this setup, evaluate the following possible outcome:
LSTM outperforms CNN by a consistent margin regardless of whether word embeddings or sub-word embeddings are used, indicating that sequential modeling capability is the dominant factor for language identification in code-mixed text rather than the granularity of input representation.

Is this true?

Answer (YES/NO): NO